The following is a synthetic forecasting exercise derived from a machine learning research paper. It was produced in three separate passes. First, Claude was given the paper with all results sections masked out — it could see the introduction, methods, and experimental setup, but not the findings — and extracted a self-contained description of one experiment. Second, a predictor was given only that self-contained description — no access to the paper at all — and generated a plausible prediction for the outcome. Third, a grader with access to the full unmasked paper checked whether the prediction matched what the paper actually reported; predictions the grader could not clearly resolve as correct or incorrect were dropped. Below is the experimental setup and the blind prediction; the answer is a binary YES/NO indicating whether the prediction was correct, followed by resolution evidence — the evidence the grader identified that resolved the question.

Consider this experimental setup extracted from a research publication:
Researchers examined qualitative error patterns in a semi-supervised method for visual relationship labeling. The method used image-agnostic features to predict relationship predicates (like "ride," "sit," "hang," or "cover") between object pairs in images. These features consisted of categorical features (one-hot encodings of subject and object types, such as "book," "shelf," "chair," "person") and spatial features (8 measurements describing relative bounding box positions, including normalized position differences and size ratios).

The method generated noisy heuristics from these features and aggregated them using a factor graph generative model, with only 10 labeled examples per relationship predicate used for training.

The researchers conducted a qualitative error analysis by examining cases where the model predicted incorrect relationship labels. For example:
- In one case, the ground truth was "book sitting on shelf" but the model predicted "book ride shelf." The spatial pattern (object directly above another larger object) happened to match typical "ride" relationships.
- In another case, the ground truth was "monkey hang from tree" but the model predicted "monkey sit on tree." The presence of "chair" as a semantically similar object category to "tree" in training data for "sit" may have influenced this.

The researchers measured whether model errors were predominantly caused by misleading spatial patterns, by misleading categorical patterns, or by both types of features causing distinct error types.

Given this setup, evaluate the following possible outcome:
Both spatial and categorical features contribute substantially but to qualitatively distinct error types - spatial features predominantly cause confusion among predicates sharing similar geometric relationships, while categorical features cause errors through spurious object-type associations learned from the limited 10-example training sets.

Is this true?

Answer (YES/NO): YES